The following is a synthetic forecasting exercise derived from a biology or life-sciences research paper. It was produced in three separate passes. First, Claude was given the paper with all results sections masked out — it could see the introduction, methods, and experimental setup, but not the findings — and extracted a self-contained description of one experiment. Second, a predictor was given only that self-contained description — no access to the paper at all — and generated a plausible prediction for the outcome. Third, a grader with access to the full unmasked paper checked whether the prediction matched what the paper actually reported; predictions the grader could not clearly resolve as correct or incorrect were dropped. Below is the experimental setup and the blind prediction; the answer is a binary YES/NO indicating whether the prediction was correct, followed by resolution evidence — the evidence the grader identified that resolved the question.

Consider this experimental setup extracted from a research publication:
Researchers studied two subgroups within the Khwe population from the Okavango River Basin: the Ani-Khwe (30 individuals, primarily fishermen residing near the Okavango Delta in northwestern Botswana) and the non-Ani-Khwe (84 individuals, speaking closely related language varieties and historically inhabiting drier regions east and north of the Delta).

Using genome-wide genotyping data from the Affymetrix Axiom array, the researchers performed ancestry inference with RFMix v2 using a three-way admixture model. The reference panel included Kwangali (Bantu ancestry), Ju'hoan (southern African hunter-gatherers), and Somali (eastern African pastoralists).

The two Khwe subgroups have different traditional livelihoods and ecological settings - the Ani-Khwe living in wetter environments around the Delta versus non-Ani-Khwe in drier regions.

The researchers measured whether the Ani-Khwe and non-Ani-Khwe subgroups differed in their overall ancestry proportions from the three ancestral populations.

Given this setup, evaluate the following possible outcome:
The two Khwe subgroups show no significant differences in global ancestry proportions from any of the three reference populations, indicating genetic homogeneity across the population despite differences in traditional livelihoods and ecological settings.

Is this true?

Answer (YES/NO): NO